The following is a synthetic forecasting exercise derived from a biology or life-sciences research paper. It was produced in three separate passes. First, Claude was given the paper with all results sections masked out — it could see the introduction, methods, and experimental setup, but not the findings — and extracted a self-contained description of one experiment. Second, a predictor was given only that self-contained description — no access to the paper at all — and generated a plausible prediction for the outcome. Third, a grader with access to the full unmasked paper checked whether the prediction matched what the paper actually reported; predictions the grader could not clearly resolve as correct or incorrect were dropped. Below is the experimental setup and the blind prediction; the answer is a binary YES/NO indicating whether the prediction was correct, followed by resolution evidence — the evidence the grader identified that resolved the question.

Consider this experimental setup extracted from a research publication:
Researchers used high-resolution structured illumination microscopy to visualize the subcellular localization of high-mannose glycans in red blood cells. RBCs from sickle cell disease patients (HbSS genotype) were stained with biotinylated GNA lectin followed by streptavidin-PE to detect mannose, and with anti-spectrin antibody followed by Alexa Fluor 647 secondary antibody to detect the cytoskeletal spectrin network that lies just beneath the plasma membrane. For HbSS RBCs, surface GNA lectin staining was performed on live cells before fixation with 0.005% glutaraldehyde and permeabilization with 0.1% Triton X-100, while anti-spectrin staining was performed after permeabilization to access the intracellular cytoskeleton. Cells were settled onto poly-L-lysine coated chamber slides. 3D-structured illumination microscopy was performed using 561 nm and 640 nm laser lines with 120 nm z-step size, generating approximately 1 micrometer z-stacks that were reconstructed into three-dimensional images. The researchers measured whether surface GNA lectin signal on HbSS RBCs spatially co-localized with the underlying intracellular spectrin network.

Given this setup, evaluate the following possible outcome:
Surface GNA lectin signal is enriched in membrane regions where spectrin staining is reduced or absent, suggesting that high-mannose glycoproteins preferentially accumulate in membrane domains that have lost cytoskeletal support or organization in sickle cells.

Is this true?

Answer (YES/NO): NO